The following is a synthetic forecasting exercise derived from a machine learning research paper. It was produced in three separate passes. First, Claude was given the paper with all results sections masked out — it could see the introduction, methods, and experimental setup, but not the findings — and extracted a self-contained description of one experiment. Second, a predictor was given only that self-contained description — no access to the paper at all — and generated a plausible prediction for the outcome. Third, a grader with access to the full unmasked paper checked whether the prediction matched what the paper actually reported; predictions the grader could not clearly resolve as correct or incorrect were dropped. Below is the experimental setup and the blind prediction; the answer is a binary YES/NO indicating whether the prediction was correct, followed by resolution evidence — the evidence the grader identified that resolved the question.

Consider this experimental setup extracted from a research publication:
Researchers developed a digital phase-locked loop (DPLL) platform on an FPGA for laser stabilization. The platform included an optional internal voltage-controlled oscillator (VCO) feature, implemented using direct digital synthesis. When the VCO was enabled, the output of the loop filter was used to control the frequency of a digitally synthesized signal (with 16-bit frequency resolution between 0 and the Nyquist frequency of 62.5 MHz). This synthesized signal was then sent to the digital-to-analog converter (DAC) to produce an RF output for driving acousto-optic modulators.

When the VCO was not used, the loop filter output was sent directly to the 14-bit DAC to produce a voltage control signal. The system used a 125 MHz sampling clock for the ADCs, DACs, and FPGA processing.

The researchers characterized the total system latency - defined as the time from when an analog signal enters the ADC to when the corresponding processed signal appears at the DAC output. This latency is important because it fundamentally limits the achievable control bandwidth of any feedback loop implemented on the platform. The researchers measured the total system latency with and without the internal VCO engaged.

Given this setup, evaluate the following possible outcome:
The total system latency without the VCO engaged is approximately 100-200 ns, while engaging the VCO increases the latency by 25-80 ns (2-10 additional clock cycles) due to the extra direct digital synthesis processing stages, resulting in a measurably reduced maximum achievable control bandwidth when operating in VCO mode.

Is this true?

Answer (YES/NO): NO